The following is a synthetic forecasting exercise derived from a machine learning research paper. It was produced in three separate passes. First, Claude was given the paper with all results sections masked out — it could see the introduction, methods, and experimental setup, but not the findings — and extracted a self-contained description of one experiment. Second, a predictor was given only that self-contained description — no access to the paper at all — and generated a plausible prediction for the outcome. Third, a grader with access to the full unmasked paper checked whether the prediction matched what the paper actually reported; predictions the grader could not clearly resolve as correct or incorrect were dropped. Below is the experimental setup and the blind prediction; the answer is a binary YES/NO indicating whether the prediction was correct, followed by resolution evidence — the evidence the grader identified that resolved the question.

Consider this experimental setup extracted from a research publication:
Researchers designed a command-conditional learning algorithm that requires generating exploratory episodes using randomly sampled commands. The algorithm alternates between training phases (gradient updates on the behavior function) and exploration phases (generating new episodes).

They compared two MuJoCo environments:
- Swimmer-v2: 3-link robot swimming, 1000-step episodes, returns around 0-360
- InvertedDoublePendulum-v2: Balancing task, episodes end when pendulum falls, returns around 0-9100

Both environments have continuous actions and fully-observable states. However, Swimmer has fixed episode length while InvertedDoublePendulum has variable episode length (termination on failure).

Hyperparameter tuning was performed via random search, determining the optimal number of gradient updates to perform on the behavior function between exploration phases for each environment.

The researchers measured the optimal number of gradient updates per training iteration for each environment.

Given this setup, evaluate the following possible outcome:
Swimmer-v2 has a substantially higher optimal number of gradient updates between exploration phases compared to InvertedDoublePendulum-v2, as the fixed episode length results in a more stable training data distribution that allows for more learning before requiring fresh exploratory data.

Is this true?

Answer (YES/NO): YES